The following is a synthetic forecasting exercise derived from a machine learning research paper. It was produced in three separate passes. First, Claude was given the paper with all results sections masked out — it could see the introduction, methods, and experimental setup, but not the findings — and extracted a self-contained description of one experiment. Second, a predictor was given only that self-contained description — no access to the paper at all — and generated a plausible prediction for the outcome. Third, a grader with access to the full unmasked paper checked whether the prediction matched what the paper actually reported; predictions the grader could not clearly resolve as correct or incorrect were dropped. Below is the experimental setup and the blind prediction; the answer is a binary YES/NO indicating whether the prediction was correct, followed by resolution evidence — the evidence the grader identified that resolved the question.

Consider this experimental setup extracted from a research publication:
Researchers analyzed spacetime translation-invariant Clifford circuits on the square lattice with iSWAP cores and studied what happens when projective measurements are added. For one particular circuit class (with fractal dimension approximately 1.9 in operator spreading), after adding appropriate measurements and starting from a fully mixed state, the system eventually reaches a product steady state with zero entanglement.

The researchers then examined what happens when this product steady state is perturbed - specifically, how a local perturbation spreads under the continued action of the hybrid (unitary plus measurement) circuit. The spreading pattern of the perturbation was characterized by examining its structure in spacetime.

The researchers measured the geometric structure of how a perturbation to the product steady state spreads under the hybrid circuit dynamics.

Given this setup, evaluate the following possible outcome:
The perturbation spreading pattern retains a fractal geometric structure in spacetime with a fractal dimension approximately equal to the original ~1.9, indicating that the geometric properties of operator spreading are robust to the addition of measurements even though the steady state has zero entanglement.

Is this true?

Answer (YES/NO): NO